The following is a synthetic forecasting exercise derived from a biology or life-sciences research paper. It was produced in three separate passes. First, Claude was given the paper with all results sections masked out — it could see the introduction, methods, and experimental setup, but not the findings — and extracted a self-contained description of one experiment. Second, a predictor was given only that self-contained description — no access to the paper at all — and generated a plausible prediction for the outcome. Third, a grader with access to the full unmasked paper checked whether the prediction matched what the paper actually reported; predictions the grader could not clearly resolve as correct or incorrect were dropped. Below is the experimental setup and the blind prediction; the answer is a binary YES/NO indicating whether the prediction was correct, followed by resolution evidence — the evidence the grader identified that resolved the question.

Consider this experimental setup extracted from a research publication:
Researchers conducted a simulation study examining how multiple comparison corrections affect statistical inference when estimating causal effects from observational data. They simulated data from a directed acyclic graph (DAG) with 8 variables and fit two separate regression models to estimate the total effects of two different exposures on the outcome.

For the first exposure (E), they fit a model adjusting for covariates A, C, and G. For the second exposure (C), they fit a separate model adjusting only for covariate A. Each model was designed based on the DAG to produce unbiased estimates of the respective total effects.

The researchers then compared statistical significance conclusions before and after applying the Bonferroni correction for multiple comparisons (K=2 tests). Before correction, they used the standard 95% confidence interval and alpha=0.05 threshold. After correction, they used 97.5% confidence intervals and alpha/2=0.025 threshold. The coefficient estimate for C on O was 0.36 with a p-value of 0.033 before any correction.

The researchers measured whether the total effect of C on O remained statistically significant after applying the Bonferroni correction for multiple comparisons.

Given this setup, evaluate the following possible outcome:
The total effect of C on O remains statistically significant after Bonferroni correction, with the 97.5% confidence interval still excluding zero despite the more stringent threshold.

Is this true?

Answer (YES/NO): NO